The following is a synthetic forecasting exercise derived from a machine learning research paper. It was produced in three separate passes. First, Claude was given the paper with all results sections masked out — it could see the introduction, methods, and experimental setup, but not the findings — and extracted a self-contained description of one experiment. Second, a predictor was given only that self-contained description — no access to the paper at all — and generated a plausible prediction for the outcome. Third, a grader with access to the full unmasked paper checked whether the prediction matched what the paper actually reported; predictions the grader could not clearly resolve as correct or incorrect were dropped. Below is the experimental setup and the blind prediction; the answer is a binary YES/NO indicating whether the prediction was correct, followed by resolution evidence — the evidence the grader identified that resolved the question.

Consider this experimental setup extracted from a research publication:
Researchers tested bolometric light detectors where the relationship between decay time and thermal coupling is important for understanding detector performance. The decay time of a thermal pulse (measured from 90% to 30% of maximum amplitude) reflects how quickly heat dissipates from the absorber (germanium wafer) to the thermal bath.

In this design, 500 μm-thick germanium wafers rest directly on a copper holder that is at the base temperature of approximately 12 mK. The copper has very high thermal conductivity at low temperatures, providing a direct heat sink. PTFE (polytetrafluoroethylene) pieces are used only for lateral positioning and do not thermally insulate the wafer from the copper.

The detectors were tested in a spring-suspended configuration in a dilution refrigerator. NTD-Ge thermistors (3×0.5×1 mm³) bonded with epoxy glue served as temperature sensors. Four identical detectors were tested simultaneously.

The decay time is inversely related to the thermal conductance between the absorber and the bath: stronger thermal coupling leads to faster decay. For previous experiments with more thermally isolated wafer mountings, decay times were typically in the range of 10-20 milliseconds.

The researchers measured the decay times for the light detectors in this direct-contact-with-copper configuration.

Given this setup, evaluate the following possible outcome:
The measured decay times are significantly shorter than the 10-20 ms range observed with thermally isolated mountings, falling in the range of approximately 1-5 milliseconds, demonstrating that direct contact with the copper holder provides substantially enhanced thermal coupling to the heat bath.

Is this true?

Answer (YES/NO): NO